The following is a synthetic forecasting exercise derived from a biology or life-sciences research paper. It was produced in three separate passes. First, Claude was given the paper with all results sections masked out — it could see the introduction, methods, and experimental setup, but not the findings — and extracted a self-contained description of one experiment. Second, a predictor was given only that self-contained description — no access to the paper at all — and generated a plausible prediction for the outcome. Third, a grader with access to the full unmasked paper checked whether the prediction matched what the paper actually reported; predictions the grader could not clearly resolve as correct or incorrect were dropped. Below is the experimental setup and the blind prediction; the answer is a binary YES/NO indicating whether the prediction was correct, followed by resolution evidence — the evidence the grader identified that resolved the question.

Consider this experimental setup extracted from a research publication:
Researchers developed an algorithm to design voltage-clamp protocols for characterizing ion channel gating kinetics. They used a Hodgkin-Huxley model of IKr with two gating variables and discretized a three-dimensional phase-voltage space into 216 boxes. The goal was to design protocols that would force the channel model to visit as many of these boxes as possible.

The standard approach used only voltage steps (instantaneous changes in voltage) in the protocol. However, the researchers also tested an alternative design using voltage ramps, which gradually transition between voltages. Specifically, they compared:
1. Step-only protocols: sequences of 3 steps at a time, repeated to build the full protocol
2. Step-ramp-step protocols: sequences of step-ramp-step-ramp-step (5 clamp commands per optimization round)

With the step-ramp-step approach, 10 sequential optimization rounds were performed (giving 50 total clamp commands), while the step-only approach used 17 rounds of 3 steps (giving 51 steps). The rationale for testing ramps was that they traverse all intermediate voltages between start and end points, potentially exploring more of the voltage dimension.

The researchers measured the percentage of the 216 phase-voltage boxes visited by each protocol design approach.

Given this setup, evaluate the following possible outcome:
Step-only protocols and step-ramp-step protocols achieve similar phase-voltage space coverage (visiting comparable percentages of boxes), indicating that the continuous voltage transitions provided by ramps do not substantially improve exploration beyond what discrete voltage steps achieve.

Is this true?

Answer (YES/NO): NO